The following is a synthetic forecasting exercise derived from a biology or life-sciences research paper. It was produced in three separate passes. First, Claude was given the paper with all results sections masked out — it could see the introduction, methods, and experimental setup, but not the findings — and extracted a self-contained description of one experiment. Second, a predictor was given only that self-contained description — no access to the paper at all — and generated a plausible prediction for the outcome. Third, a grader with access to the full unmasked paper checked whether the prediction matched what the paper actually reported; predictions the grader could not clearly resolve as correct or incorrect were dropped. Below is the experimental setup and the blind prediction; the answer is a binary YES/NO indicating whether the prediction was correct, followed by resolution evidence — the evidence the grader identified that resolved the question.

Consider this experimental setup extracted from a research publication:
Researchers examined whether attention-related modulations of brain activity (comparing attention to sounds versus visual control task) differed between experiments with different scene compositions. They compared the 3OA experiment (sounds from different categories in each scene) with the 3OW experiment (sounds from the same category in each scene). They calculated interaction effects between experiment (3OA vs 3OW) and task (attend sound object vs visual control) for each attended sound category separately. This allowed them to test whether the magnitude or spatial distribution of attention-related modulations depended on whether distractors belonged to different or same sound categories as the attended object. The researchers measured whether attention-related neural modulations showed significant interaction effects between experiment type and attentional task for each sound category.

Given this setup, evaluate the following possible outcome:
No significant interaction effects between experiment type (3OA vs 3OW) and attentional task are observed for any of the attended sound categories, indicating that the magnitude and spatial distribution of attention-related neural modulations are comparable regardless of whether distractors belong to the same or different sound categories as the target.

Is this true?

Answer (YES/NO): NO